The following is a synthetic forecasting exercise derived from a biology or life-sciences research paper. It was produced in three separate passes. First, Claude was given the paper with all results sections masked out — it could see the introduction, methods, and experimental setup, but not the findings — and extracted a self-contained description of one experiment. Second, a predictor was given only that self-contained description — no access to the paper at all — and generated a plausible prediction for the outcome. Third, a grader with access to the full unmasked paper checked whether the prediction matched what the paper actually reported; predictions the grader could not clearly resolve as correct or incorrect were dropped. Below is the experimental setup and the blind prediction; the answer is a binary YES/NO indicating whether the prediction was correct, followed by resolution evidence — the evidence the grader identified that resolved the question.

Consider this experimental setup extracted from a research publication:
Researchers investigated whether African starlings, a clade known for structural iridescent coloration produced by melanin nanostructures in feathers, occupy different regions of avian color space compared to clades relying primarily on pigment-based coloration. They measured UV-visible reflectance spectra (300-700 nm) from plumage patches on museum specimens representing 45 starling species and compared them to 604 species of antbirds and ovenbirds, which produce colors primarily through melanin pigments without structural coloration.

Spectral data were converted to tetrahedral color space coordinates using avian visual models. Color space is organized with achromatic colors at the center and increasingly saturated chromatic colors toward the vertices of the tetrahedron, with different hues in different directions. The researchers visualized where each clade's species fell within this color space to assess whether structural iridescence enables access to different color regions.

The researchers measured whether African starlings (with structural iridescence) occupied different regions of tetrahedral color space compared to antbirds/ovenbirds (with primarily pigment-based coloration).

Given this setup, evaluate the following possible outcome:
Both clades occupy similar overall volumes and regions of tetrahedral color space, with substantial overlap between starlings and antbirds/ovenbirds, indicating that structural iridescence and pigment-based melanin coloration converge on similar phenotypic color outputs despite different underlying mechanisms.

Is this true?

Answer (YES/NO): NO